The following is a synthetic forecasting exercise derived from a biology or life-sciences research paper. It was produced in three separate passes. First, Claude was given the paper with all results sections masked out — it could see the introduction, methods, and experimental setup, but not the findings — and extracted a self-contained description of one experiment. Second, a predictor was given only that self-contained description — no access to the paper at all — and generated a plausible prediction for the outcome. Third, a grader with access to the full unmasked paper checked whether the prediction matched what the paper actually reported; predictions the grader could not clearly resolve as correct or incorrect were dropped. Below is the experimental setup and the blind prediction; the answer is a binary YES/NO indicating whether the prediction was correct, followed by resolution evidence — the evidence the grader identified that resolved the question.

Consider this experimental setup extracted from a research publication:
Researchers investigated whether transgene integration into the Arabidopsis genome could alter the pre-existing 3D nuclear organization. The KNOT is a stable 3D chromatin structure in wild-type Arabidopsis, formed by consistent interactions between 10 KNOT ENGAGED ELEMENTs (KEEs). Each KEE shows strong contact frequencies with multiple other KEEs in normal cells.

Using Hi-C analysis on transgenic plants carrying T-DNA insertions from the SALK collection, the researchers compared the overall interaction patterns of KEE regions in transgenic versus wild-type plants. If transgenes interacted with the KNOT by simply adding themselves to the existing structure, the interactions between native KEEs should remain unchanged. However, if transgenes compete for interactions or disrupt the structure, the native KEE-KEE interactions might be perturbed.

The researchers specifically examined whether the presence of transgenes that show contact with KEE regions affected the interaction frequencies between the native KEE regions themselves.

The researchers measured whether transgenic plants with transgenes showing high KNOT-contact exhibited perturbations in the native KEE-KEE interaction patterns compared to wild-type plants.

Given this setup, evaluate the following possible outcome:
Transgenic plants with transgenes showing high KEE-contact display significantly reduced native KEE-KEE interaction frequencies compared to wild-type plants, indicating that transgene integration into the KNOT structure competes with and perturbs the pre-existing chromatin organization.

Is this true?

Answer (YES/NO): YES